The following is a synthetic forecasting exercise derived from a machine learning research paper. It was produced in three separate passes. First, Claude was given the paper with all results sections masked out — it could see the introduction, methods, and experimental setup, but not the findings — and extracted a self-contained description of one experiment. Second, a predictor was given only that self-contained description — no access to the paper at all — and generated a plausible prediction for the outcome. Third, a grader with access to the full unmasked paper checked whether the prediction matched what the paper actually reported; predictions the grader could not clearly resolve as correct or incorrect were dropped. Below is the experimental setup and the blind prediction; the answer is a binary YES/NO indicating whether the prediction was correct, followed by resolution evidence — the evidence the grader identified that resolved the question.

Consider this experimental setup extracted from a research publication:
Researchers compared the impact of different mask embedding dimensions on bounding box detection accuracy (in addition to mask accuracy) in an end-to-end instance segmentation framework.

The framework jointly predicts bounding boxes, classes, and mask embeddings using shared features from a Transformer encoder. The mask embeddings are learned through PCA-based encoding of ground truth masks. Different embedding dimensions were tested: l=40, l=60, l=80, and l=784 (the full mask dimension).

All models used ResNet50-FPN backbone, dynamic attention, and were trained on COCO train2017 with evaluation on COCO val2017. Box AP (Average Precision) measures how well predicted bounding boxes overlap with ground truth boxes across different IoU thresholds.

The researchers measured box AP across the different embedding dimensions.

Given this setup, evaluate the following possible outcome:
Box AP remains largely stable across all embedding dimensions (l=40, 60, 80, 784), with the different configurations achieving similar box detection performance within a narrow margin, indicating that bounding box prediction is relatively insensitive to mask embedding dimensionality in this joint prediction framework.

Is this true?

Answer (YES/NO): YES